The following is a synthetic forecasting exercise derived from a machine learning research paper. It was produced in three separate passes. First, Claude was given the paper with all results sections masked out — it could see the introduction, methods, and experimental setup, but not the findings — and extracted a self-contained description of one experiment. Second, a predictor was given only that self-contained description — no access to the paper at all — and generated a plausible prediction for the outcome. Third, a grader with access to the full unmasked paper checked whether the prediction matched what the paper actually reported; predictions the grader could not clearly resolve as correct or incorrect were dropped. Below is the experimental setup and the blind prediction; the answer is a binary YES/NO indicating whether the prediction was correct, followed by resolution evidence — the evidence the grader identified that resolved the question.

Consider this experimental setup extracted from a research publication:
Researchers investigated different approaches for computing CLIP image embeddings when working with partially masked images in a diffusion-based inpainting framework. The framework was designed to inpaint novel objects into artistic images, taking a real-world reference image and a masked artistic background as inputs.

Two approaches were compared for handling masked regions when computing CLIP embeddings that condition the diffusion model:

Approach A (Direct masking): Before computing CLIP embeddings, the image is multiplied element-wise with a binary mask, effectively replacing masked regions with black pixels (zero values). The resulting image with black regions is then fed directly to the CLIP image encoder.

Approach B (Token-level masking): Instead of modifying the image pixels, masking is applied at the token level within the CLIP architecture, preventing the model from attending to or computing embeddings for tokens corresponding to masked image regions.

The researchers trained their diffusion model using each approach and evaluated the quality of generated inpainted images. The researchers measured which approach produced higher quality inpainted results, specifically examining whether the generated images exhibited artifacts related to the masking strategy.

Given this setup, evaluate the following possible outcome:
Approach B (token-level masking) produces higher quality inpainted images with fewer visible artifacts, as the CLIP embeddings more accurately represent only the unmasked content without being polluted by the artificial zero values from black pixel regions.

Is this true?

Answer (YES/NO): YES